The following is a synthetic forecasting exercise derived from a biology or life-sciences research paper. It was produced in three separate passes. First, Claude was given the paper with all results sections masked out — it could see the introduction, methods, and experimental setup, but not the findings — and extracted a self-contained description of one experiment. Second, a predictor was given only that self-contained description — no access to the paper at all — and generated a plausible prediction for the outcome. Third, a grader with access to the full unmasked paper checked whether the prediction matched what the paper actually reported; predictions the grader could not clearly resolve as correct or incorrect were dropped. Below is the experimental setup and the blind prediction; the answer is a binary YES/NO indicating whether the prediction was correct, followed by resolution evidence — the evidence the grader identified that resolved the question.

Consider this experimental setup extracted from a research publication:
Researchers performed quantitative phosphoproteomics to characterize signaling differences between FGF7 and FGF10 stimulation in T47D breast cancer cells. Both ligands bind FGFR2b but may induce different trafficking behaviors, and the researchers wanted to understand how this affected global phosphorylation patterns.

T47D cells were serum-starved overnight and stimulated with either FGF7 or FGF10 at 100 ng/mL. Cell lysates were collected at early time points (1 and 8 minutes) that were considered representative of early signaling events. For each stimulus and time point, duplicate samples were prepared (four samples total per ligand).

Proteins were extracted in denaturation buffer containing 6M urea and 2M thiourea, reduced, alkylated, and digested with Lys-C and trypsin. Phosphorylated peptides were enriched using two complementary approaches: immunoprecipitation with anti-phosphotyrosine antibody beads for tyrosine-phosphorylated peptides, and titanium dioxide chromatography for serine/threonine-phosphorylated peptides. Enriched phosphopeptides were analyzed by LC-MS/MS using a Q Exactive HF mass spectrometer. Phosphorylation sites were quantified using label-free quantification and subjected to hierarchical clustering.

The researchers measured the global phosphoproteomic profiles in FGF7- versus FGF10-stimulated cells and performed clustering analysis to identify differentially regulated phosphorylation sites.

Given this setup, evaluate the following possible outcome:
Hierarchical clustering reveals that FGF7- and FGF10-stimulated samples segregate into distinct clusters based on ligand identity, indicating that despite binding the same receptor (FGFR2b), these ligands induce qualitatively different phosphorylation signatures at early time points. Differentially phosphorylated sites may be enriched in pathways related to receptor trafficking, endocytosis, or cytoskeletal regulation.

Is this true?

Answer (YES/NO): YES